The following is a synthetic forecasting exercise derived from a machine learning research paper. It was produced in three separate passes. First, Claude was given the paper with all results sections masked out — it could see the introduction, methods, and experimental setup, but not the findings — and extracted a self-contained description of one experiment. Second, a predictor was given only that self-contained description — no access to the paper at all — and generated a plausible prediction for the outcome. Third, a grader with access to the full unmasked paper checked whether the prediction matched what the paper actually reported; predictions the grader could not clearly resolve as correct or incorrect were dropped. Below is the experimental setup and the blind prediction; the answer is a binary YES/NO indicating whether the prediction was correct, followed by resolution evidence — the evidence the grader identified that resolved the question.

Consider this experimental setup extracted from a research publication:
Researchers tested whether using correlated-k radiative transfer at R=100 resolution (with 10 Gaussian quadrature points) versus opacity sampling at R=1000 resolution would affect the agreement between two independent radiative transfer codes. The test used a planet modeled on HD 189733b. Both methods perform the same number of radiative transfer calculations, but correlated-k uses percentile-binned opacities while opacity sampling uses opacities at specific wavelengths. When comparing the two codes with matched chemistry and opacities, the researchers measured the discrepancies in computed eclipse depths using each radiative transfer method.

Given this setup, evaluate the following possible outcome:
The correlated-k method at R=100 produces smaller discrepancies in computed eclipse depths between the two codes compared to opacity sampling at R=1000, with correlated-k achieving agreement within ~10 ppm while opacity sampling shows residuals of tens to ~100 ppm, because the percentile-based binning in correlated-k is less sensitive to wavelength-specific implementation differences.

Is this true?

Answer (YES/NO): NO